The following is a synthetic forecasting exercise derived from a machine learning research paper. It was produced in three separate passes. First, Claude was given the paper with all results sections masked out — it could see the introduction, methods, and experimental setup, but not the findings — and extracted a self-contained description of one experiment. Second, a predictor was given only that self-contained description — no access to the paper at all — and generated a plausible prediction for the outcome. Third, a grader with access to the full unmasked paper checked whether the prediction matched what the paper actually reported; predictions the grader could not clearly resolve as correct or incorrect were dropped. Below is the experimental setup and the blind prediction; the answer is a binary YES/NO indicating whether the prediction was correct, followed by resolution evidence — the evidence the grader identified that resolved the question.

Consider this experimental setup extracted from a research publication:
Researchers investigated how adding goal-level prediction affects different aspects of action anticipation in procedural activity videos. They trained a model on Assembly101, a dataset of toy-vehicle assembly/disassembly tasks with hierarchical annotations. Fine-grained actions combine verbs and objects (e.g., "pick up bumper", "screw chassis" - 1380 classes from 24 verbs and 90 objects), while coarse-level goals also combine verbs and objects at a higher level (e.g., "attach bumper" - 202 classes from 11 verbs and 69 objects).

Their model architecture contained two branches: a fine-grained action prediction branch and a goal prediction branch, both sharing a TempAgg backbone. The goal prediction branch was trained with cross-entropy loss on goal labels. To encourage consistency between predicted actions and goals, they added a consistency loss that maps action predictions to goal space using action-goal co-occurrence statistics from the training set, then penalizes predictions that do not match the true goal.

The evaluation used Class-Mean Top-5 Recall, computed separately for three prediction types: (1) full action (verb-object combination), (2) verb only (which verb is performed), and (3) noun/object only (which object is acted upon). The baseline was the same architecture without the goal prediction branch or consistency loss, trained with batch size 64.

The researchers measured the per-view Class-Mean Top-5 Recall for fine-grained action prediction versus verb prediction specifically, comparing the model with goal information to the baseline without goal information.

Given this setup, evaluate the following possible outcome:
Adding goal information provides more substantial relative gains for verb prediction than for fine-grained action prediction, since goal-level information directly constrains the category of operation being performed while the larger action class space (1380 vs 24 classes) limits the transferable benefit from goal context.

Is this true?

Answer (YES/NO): NO